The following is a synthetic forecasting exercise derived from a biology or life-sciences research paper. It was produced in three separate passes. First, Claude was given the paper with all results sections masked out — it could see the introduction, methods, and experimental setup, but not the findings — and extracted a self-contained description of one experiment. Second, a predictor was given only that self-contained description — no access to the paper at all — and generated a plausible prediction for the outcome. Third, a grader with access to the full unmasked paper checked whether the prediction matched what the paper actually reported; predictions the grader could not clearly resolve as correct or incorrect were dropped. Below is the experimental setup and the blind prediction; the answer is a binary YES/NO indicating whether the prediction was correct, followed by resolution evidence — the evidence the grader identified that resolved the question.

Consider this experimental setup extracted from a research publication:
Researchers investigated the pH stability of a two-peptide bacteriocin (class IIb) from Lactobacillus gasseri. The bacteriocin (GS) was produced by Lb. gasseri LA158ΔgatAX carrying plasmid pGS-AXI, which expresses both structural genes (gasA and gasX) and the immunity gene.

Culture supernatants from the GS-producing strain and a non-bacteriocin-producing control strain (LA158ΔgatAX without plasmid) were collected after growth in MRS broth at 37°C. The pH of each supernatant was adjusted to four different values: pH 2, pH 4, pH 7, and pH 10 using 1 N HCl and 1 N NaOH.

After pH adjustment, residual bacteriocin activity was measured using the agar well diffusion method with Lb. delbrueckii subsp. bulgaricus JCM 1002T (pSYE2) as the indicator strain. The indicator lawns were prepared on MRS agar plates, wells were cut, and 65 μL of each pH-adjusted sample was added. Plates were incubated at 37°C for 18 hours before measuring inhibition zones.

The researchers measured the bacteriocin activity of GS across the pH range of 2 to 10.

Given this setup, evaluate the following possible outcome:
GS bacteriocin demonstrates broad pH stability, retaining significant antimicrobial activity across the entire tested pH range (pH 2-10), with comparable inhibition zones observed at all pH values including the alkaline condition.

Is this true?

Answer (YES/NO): YES